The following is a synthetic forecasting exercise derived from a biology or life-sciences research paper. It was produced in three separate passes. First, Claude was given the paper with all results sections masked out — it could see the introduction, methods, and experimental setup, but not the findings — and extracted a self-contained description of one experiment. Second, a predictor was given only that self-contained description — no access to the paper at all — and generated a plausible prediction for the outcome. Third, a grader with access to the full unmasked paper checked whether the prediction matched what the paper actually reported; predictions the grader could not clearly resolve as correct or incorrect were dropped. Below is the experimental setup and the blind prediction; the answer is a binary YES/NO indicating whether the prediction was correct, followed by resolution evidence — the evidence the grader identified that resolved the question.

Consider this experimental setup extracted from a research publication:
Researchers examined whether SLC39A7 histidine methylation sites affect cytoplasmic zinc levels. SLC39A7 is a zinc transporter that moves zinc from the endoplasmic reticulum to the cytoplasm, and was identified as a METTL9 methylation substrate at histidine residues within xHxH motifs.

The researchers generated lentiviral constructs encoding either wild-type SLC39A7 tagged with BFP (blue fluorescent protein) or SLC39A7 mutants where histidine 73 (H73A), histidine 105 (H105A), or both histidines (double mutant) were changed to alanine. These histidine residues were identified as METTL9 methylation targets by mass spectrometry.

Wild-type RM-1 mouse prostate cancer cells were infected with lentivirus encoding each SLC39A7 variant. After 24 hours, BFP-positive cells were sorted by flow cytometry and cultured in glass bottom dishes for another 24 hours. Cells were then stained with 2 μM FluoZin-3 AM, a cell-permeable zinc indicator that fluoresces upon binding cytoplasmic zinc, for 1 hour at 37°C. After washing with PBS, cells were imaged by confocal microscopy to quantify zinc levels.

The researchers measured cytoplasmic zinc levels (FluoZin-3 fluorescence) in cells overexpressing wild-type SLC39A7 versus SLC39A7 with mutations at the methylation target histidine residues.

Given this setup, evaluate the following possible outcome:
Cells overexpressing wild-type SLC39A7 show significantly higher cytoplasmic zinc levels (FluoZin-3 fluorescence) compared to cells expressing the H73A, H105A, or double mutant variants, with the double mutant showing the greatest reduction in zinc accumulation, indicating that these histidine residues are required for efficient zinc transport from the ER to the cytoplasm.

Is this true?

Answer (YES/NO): NO